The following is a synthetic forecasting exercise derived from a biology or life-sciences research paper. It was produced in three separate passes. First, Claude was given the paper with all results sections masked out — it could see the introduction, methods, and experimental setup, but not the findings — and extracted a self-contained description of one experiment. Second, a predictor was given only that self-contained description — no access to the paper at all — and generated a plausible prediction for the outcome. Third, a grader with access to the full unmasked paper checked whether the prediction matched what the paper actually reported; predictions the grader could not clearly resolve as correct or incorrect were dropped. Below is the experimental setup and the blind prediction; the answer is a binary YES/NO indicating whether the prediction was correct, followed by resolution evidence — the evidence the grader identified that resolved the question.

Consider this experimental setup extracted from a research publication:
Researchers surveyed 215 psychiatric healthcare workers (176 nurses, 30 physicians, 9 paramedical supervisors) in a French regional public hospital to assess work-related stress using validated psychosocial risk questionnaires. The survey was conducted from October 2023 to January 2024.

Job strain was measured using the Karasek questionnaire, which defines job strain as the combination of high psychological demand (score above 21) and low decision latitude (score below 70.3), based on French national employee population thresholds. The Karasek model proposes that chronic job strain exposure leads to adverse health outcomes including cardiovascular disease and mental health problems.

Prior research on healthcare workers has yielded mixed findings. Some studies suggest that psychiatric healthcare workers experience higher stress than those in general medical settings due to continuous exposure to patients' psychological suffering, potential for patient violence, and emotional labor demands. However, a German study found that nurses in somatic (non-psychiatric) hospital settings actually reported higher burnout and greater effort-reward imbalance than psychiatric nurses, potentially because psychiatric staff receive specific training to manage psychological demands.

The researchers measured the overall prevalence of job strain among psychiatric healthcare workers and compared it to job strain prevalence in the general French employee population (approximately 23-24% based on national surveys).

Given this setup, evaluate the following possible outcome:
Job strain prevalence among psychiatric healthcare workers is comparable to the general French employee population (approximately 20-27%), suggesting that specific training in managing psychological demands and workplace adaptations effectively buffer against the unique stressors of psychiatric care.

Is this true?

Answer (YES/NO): NO